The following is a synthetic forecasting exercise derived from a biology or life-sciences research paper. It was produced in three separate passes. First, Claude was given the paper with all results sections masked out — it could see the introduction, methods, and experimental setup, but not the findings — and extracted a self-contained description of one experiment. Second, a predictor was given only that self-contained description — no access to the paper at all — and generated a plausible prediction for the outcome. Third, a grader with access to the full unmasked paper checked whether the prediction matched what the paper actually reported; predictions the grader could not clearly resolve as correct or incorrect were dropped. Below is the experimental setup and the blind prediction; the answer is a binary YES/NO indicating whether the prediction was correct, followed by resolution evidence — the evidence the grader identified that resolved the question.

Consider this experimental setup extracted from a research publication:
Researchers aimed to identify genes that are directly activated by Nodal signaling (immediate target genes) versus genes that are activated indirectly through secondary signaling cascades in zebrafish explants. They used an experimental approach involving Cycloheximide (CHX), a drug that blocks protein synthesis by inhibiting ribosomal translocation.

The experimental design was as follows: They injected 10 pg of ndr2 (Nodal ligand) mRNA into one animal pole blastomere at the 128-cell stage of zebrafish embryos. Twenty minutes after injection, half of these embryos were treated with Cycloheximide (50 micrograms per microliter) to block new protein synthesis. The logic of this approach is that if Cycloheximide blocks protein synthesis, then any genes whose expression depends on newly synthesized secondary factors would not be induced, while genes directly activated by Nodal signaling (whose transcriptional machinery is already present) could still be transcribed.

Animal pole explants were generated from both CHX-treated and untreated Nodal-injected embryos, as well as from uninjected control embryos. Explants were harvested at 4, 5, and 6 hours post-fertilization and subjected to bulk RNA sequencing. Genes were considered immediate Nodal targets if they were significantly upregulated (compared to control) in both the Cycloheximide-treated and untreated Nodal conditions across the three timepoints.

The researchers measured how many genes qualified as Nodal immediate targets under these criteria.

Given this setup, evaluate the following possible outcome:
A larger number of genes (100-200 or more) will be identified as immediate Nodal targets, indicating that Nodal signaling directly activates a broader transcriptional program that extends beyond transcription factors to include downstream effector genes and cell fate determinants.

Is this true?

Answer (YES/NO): YES